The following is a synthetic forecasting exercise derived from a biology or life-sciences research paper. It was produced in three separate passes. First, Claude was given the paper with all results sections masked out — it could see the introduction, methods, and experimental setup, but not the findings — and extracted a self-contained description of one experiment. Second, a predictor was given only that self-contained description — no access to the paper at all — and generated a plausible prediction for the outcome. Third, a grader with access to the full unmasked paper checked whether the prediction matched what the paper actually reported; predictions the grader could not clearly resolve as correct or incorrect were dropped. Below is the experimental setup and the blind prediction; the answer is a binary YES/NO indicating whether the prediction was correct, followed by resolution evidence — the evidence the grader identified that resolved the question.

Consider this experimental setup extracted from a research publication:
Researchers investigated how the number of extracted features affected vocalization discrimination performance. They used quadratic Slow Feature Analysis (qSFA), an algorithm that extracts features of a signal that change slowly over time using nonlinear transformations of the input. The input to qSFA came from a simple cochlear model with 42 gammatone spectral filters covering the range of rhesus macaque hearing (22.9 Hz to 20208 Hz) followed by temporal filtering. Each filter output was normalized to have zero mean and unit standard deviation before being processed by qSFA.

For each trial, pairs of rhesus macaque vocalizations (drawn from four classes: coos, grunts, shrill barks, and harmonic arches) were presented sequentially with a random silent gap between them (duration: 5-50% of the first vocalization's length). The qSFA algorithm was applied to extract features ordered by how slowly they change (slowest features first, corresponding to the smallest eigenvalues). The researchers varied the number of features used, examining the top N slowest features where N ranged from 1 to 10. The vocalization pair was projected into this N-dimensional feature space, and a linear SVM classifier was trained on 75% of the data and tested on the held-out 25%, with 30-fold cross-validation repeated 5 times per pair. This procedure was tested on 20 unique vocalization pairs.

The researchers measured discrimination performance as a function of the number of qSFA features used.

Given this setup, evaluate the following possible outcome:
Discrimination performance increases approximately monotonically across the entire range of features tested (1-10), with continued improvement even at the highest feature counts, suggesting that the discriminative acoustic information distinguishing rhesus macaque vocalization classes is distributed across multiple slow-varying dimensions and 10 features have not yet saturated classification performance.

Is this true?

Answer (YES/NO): NO